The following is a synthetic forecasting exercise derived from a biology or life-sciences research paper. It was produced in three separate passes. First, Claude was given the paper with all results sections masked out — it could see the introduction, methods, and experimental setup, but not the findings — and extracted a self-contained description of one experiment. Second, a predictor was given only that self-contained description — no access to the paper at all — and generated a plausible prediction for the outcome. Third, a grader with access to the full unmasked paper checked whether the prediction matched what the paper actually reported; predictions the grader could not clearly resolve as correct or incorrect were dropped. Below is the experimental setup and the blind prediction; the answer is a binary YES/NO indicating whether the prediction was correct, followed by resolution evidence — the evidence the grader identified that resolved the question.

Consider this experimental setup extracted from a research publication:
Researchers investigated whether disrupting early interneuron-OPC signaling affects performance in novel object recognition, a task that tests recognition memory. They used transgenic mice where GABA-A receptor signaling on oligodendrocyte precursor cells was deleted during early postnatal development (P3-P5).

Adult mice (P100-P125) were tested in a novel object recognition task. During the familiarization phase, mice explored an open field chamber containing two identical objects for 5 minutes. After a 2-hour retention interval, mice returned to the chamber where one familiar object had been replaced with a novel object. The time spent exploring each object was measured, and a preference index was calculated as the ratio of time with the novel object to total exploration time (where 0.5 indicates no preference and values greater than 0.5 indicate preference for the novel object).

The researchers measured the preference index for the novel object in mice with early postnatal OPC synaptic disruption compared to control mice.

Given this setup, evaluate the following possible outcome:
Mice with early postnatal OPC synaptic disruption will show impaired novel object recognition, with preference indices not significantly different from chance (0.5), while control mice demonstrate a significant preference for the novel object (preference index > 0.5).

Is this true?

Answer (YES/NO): NO